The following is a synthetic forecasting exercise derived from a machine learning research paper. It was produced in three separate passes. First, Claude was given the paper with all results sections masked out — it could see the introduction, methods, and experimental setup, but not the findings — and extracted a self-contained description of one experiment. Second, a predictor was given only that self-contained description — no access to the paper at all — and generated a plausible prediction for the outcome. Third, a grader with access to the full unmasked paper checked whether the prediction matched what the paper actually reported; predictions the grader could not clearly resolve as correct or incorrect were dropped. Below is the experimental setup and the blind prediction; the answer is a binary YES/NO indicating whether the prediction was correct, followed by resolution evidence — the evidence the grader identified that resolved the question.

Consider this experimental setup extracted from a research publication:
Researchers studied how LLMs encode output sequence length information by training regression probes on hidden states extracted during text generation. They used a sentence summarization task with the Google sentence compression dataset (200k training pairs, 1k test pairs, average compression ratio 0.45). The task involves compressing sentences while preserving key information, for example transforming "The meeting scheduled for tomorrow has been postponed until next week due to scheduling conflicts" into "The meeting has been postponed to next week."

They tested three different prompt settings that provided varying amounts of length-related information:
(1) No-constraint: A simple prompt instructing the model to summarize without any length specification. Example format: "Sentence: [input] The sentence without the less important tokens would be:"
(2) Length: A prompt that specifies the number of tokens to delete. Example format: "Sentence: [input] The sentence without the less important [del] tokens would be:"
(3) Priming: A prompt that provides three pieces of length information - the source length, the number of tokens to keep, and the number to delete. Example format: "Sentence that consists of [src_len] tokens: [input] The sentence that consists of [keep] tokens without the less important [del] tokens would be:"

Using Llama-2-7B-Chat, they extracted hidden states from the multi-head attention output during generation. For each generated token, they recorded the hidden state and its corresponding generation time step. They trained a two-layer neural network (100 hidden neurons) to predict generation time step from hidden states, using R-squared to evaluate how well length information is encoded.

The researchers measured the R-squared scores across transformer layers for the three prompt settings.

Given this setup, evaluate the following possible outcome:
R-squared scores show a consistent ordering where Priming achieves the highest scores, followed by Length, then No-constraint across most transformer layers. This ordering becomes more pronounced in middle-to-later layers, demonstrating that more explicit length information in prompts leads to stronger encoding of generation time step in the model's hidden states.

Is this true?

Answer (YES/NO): NO